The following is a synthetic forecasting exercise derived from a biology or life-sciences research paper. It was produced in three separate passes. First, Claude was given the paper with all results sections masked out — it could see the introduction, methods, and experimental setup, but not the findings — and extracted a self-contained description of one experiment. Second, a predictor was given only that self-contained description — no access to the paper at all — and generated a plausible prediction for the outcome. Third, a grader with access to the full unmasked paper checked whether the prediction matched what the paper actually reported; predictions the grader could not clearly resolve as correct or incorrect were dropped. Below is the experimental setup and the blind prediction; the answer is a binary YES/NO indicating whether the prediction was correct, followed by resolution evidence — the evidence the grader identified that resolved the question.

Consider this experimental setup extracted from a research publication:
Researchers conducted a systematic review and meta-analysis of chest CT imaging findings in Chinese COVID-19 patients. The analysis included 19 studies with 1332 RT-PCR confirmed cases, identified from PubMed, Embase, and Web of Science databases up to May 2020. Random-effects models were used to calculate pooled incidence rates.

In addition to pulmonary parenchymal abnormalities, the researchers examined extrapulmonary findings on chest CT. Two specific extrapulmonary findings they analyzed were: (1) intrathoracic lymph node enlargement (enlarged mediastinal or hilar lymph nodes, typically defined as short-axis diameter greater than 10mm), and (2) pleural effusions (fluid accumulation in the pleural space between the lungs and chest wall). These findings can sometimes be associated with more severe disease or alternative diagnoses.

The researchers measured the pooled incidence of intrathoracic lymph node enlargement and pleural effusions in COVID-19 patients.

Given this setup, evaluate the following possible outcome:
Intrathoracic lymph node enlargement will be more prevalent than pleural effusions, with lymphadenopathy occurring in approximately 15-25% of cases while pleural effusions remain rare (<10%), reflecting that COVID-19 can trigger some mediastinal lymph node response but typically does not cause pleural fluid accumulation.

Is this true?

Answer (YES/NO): NO